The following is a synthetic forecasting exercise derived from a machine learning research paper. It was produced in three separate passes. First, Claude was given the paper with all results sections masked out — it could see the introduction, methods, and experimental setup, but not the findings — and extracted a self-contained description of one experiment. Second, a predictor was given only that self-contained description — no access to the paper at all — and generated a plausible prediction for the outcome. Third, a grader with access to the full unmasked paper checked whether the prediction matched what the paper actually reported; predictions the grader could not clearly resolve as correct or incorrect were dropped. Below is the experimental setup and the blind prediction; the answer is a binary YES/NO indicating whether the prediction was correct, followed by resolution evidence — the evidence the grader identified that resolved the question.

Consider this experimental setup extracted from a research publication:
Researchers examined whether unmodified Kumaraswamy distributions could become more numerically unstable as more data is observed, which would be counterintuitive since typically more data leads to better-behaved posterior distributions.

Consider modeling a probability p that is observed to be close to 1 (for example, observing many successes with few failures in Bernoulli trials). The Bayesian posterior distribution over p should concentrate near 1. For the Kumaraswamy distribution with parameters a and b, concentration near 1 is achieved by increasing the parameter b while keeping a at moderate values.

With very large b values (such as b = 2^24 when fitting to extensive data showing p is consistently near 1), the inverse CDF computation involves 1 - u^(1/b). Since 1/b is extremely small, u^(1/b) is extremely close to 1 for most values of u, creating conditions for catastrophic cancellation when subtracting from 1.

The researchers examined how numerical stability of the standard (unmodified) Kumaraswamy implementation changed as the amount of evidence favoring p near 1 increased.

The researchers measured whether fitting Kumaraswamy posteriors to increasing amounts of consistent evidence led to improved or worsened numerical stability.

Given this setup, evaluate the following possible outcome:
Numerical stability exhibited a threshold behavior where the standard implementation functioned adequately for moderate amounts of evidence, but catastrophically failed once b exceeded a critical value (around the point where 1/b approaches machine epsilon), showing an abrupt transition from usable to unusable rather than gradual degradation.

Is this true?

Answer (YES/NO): NO